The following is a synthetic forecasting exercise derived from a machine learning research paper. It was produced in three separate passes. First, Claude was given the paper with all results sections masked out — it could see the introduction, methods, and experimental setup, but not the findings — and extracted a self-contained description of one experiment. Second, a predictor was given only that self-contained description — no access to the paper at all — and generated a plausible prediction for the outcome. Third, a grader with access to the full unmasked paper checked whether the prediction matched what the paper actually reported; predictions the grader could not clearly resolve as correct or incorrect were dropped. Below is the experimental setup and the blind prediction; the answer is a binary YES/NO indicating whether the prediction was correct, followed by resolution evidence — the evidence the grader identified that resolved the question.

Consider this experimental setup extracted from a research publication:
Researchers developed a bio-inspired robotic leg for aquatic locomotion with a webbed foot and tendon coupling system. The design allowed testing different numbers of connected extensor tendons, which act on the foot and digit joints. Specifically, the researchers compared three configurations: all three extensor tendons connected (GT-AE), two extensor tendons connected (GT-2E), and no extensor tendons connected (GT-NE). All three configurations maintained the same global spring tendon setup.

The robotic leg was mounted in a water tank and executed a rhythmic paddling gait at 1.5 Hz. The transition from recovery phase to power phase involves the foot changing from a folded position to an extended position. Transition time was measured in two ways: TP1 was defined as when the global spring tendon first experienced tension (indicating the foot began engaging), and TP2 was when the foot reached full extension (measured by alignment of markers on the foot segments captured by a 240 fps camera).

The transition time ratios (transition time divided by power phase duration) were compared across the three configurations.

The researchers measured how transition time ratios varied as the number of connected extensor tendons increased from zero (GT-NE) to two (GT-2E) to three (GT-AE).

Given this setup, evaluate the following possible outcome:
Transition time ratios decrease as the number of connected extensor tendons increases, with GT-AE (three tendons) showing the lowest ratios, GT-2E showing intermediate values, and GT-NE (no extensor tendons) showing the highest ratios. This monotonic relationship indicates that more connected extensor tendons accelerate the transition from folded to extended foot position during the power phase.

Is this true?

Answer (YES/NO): NO